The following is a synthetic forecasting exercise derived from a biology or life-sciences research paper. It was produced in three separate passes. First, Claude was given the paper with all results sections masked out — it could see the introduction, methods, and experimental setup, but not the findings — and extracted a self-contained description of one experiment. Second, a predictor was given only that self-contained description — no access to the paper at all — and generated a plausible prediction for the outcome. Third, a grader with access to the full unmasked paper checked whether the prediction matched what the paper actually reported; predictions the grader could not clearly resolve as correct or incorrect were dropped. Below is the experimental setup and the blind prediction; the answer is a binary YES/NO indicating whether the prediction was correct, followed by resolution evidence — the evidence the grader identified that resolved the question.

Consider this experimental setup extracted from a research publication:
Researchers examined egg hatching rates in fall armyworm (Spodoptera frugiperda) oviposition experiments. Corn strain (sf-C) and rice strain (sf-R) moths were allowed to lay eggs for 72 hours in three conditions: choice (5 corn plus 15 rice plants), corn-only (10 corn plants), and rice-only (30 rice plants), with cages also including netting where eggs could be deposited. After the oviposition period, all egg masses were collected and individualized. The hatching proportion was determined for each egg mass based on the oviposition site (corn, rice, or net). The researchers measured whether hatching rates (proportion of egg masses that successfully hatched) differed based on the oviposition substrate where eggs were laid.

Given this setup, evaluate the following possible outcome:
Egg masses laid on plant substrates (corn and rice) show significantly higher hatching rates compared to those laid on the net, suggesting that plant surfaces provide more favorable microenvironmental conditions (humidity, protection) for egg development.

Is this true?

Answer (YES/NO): NO